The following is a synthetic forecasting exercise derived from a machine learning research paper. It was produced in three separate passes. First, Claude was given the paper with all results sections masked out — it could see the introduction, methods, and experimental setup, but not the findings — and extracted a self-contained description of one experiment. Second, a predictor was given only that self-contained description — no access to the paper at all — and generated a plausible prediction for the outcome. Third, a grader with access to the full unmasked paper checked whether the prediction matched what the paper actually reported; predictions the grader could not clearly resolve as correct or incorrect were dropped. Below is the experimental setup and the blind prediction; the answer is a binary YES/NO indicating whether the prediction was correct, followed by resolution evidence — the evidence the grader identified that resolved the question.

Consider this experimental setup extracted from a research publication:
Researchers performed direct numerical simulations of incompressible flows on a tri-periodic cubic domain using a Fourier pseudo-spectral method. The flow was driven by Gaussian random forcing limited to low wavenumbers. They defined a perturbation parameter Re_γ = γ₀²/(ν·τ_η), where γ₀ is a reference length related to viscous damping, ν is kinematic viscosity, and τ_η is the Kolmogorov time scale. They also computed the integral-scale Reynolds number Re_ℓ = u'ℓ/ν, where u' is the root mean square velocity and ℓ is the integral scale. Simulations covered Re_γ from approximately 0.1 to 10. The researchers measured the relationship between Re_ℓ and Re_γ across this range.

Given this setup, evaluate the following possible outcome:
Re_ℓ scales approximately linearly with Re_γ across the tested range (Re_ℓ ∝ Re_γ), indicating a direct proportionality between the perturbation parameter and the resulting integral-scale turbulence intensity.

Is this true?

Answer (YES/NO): NO